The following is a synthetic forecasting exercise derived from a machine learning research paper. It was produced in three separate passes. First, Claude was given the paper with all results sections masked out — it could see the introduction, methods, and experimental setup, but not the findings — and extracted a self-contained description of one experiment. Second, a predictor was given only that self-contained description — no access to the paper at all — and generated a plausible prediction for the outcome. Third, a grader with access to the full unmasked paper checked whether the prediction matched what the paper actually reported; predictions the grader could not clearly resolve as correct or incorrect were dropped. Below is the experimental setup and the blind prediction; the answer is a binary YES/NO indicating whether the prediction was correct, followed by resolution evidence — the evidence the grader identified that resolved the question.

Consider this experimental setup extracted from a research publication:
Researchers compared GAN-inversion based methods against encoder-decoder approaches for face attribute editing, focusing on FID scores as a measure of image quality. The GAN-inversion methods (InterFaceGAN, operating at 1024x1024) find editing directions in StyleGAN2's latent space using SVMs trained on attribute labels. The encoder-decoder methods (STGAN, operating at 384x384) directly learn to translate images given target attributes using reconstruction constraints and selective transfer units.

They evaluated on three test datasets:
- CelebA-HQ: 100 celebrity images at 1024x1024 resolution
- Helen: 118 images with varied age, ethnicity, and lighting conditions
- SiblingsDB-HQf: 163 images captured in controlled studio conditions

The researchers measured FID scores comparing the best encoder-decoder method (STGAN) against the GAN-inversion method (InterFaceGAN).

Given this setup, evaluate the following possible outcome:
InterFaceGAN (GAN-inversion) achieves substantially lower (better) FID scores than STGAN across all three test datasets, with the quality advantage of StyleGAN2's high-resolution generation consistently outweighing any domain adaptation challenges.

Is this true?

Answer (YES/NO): NO